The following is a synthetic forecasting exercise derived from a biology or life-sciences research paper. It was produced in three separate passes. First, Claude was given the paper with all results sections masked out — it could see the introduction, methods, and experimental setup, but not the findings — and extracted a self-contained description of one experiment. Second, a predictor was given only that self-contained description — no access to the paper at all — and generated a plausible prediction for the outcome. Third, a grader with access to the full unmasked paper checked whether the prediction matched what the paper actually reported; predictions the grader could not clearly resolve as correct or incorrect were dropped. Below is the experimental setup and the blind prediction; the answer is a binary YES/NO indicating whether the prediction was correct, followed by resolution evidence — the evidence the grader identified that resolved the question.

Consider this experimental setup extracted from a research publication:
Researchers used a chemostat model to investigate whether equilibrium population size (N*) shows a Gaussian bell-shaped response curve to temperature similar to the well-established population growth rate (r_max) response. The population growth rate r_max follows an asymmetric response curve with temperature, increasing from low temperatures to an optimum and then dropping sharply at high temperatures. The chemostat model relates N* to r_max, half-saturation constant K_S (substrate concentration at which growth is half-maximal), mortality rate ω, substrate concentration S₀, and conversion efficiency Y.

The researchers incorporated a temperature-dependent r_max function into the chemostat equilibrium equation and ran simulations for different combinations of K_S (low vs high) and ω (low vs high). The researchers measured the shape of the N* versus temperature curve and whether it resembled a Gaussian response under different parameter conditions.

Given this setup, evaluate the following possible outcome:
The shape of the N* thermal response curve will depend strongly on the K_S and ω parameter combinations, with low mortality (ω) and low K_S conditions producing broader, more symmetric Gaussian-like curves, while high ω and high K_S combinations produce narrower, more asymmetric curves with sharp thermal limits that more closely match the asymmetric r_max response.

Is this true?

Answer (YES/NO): NO